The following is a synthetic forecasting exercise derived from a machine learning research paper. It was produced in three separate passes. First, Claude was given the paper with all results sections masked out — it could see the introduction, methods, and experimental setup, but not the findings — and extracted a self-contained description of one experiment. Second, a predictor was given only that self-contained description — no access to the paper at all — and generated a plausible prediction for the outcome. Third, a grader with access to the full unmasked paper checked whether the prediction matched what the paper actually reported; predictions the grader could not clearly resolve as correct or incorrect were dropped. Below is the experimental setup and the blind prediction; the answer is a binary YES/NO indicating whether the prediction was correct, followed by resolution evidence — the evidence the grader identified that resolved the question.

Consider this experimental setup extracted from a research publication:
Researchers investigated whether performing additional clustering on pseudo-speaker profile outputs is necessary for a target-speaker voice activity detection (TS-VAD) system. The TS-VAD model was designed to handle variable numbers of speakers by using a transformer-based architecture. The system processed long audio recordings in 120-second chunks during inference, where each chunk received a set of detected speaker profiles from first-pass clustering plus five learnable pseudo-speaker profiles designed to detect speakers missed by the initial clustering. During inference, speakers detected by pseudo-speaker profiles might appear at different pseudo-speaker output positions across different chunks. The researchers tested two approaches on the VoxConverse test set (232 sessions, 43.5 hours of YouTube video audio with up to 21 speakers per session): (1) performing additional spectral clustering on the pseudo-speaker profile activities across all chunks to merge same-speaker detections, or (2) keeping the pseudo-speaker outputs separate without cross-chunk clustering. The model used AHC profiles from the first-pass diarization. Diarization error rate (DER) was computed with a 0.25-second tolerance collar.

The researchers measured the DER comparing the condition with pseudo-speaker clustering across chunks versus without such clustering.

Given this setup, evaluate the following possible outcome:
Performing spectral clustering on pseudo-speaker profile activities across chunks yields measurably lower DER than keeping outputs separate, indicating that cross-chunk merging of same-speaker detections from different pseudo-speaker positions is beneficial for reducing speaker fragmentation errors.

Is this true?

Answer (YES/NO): NO